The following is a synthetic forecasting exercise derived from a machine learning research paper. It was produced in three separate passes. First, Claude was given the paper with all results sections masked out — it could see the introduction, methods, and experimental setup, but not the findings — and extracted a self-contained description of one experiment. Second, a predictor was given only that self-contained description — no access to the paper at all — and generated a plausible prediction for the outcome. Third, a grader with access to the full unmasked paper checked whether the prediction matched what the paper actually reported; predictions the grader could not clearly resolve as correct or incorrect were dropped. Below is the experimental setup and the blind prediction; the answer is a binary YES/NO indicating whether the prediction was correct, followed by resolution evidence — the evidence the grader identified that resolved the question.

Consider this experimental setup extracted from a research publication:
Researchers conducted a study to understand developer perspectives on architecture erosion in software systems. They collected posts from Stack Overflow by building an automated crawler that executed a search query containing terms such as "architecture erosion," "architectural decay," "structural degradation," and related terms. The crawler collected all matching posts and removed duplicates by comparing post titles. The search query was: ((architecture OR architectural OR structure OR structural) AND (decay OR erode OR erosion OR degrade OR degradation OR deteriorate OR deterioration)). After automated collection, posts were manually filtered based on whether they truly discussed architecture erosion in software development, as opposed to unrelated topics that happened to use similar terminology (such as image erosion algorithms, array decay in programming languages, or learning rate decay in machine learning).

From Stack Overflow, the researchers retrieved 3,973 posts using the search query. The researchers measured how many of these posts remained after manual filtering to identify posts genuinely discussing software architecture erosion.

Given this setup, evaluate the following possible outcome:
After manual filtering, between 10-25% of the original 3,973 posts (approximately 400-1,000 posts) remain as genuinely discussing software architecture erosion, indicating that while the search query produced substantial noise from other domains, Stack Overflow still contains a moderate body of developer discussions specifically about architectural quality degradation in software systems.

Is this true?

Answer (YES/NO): NO